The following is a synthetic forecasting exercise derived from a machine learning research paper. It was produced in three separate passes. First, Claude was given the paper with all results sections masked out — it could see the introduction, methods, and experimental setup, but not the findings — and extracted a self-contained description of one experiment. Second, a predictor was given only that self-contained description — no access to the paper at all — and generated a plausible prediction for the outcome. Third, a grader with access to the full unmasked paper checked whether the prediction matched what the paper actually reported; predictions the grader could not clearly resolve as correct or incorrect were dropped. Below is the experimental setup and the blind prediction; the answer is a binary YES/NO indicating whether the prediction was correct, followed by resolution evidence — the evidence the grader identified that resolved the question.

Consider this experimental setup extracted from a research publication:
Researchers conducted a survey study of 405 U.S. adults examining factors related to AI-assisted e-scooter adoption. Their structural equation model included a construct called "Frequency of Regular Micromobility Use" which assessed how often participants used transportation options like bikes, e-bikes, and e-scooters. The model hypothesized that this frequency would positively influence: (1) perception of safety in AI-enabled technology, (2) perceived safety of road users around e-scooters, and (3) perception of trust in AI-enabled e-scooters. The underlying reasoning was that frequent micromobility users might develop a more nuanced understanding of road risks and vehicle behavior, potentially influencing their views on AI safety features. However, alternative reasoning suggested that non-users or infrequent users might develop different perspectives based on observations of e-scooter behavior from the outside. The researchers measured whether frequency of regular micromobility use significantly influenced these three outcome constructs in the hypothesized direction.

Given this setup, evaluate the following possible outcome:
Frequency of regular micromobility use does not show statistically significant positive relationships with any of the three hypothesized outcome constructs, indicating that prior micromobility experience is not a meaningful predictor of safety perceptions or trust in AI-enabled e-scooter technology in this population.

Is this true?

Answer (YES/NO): YES